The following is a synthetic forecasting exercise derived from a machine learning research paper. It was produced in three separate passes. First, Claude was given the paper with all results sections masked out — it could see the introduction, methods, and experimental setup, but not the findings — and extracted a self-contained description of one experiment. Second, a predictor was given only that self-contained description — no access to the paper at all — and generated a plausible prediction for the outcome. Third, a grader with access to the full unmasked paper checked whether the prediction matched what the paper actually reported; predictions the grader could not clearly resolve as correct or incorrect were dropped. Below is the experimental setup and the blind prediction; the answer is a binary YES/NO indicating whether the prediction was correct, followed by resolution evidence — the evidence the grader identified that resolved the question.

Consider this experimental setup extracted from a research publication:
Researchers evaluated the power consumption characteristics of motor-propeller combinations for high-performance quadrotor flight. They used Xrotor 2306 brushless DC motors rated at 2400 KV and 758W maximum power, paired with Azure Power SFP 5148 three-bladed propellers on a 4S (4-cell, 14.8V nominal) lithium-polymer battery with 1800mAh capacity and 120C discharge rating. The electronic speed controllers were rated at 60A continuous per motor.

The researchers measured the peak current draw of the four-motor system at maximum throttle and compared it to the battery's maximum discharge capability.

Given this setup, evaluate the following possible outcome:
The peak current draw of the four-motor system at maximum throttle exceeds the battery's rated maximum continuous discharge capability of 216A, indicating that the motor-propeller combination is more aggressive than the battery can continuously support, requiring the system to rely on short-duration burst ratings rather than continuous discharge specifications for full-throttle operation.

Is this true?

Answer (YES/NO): NO